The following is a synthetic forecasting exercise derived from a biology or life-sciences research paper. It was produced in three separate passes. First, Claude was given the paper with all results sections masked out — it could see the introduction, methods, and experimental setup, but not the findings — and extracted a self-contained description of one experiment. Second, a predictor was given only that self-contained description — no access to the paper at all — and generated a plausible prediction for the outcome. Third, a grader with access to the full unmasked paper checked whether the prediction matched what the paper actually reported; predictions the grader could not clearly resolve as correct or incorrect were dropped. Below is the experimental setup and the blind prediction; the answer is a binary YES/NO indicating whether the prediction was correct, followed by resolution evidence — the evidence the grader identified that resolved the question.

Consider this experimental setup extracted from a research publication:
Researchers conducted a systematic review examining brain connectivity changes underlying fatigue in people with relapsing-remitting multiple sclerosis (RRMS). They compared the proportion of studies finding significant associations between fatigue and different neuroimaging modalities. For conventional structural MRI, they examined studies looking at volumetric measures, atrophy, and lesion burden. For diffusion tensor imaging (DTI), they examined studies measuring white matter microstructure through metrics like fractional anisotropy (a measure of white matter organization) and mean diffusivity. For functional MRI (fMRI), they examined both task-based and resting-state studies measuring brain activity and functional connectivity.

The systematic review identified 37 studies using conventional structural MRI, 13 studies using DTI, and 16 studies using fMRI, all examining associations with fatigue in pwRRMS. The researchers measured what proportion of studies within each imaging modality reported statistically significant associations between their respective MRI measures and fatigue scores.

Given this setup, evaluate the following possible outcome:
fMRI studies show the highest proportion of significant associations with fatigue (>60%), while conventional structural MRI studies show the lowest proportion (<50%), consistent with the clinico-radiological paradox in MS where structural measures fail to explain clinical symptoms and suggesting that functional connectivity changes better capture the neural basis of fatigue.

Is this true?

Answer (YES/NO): YES